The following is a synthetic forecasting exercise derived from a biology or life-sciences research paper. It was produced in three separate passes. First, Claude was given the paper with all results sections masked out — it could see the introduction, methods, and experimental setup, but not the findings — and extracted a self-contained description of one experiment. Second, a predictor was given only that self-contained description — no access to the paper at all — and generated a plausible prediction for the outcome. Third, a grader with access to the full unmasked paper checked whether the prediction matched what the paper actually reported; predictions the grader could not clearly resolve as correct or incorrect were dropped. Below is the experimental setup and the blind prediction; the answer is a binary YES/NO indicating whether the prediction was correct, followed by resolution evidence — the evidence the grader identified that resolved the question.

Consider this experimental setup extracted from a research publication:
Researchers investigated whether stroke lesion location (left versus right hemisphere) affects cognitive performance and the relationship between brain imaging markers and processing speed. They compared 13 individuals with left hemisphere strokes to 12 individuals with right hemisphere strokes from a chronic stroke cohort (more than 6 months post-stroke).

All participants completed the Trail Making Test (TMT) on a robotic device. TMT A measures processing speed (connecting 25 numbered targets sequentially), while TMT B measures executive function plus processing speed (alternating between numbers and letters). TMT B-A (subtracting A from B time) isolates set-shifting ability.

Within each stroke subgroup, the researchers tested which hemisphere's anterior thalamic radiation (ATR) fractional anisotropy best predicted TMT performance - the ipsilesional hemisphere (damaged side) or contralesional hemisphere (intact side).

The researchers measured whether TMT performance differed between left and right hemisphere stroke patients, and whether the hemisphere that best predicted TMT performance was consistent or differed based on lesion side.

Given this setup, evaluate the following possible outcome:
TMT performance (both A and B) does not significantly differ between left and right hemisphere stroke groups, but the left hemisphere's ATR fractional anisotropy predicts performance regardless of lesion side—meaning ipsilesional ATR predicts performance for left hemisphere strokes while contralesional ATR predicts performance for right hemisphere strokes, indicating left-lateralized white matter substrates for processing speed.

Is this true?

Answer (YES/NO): NO